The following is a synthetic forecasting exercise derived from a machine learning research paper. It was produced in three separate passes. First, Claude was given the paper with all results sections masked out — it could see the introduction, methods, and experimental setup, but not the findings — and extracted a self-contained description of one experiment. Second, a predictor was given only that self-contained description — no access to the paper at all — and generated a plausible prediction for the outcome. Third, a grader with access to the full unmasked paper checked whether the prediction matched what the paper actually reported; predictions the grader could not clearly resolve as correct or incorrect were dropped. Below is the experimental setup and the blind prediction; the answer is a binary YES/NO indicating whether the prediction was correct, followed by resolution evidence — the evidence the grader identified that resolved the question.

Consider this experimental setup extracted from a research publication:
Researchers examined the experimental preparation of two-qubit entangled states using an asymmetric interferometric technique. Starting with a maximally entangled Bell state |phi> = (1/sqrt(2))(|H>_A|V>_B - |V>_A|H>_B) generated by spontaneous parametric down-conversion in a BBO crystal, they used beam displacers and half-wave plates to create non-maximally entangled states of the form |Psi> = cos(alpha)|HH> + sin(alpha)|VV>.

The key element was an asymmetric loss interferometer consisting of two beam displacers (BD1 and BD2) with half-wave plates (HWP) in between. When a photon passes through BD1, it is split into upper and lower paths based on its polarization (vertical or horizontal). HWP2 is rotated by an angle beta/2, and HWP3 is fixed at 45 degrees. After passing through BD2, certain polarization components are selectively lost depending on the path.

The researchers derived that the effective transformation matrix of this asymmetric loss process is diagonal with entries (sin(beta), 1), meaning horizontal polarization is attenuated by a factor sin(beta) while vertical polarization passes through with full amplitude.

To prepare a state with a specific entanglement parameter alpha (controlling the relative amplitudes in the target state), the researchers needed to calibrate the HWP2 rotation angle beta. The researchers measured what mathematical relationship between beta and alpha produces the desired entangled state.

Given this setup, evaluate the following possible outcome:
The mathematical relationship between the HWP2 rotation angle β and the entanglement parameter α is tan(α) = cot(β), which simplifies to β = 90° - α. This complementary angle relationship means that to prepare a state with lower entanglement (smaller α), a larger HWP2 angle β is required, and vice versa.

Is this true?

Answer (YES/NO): NO